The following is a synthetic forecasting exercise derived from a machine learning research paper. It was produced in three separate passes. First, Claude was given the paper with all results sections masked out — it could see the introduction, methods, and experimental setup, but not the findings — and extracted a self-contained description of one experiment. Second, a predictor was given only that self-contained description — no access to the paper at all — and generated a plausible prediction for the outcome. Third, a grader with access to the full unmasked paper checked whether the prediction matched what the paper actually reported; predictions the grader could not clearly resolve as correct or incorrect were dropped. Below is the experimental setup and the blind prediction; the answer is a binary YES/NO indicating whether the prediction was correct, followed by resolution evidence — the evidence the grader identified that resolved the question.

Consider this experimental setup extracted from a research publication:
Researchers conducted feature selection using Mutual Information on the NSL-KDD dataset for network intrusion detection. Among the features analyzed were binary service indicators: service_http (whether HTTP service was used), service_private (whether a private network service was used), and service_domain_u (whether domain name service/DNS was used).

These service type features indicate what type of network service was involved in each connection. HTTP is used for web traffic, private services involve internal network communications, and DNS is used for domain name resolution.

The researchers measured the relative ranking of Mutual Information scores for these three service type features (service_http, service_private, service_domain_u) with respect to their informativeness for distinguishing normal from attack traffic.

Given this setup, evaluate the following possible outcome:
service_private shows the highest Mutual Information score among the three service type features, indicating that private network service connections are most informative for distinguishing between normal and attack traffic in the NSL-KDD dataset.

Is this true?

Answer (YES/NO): NO